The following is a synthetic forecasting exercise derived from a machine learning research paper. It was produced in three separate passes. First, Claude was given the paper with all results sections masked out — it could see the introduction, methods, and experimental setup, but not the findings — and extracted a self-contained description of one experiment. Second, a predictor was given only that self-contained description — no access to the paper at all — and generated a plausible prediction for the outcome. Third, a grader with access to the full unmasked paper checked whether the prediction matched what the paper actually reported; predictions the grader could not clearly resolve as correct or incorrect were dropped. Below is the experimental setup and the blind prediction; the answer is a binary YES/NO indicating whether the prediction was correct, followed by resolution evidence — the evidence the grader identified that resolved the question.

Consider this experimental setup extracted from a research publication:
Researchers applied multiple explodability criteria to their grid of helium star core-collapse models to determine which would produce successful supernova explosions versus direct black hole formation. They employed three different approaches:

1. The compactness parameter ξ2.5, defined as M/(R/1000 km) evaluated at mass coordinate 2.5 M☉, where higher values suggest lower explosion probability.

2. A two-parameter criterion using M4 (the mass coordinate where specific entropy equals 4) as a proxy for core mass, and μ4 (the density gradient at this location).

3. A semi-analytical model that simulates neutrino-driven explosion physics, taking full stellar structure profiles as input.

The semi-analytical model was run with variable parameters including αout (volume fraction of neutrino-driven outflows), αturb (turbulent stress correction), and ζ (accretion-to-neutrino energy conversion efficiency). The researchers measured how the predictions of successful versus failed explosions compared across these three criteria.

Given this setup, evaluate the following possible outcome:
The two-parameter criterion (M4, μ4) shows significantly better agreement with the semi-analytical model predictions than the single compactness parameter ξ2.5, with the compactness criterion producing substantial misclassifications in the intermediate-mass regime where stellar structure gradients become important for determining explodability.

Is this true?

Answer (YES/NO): NO